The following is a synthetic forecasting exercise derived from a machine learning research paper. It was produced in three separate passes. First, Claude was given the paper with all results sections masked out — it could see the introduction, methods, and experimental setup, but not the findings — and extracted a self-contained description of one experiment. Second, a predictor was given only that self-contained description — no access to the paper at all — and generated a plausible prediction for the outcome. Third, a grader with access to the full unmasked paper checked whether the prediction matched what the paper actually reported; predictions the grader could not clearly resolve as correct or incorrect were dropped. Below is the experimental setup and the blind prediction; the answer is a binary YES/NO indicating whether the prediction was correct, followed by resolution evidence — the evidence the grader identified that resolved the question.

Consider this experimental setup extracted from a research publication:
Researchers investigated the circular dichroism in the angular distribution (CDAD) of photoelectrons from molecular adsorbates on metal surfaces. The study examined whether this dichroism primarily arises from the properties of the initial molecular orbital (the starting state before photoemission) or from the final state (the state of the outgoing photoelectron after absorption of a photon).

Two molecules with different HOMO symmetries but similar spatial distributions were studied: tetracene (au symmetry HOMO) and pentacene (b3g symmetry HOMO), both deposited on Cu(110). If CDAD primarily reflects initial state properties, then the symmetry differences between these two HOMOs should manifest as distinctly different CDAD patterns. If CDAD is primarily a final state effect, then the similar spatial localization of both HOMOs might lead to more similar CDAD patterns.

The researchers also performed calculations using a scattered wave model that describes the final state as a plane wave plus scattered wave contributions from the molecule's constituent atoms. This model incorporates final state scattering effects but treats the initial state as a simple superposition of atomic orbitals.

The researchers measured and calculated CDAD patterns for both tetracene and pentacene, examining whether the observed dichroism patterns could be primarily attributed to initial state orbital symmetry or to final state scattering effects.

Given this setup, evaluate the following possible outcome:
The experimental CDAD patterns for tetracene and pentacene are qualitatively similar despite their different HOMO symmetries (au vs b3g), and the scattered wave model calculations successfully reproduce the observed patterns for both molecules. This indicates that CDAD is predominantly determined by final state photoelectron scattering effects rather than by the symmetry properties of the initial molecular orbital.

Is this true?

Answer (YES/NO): YES